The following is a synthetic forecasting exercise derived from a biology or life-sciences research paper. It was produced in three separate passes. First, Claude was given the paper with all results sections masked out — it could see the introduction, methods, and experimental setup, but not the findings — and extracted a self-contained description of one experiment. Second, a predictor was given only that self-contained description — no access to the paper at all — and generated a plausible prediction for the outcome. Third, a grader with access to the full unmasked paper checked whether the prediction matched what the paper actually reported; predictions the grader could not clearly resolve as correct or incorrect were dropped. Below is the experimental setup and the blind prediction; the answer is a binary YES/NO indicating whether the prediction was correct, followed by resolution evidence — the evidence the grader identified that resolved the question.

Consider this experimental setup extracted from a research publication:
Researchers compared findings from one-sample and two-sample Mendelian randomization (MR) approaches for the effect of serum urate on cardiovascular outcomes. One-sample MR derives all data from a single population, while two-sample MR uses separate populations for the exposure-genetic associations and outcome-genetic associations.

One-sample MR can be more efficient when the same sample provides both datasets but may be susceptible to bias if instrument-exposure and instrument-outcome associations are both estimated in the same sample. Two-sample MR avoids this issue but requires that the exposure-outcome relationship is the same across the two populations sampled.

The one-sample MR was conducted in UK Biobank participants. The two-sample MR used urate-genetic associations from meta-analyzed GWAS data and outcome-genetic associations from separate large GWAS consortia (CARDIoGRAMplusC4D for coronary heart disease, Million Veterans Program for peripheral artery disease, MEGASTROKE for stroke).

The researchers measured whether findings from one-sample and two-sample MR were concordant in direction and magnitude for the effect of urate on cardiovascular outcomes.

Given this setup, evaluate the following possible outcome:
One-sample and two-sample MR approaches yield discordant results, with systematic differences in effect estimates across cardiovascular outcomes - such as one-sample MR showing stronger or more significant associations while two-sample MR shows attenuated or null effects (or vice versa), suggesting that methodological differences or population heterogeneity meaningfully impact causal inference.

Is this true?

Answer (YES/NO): NO